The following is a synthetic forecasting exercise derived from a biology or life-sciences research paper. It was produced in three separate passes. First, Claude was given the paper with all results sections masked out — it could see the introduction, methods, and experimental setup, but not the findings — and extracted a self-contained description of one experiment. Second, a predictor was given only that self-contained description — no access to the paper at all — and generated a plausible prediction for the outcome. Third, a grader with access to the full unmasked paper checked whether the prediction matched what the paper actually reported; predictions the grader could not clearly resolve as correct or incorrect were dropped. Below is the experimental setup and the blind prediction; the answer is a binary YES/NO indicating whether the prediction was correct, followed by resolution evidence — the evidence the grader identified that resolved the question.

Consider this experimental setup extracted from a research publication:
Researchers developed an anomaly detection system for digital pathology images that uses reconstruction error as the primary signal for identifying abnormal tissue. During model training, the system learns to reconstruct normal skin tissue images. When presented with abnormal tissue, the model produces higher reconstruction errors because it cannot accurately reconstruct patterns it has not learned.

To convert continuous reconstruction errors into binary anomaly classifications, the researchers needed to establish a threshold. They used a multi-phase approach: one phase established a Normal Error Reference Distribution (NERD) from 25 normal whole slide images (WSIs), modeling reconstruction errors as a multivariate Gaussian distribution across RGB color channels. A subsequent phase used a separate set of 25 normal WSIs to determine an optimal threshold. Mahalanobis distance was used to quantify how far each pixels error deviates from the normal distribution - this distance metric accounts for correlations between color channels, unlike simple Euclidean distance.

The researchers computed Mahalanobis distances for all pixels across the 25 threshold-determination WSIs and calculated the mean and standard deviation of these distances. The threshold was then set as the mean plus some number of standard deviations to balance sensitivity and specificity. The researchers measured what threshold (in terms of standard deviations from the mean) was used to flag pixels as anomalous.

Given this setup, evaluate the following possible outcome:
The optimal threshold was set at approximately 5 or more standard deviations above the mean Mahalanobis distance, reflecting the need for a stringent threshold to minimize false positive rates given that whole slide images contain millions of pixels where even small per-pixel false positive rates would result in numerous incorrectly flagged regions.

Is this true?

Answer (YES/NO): NO